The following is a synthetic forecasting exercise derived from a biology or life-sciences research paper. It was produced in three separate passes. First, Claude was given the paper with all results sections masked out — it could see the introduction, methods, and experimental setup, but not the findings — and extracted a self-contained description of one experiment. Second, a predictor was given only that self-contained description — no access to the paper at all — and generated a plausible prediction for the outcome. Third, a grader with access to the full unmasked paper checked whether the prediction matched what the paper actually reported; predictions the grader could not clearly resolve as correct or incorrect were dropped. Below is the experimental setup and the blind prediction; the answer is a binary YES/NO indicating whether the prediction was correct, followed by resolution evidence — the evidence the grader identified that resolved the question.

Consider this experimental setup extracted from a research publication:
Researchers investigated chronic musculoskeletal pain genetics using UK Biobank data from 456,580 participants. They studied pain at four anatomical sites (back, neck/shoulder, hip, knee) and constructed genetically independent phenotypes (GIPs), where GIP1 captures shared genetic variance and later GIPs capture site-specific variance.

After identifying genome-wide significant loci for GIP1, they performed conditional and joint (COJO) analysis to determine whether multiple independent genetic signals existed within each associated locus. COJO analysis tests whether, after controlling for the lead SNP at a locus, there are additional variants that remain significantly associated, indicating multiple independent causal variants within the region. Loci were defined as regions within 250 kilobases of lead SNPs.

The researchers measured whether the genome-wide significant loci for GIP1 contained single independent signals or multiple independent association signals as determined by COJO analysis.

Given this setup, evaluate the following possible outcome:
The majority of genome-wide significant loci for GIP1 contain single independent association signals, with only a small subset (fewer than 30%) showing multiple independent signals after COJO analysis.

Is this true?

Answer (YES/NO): YES